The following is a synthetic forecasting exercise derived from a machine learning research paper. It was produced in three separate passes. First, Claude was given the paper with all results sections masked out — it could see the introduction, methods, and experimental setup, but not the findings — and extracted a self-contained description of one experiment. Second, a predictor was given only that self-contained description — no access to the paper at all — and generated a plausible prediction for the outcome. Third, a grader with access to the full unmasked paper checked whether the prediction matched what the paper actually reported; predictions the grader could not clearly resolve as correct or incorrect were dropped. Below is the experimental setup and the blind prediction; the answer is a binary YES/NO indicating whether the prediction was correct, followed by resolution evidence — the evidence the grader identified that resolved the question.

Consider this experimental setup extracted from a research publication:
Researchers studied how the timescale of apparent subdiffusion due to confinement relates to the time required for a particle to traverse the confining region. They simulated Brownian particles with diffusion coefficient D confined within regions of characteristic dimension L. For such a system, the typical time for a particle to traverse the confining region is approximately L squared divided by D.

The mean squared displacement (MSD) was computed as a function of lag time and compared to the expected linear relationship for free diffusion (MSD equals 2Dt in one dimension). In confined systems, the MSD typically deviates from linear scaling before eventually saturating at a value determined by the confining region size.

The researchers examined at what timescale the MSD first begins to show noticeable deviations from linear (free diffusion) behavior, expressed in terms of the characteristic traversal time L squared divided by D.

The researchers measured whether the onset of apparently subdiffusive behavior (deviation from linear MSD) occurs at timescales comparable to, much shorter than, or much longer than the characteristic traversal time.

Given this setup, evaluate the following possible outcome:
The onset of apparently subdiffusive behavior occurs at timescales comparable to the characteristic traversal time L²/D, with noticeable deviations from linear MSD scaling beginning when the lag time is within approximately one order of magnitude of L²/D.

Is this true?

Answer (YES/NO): NO